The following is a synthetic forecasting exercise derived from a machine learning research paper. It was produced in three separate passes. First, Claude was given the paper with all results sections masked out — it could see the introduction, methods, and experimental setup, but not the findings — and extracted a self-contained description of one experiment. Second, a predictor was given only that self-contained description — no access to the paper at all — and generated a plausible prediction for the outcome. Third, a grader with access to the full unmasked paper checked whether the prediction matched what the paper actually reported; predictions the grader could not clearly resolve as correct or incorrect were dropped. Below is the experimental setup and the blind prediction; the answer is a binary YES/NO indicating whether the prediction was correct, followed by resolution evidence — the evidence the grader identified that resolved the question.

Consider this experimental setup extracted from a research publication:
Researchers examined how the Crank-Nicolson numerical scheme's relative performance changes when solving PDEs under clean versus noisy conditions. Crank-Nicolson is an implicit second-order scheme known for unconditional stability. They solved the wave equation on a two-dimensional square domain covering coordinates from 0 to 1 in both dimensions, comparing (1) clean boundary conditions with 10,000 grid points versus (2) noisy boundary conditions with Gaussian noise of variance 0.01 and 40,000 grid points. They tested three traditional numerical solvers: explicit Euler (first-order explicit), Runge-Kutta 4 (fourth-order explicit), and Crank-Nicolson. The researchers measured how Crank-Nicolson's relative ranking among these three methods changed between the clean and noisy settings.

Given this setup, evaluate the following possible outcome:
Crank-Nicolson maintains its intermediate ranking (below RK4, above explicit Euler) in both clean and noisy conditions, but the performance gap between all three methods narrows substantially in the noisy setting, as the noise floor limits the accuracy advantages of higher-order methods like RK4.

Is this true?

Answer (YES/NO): NO